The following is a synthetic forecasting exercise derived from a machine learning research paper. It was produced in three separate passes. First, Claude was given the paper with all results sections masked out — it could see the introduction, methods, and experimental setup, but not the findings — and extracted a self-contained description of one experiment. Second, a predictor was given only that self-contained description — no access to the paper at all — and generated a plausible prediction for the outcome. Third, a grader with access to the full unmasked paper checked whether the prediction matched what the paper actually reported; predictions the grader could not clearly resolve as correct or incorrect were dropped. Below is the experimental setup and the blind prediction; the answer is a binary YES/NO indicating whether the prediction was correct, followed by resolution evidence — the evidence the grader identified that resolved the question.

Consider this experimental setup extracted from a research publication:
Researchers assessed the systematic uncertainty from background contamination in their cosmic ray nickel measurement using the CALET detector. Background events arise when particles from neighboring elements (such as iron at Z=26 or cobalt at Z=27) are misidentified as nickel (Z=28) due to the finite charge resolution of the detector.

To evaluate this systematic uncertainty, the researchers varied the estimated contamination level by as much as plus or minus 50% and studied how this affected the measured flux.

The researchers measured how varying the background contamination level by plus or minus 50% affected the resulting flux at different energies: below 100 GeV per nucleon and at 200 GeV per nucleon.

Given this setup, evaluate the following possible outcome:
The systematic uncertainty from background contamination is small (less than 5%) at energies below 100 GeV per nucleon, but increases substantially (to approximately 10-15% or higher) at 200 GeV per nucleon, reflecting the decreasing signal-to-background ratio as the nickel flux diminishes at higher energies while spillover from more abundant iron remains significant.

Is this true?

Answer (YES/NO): NO